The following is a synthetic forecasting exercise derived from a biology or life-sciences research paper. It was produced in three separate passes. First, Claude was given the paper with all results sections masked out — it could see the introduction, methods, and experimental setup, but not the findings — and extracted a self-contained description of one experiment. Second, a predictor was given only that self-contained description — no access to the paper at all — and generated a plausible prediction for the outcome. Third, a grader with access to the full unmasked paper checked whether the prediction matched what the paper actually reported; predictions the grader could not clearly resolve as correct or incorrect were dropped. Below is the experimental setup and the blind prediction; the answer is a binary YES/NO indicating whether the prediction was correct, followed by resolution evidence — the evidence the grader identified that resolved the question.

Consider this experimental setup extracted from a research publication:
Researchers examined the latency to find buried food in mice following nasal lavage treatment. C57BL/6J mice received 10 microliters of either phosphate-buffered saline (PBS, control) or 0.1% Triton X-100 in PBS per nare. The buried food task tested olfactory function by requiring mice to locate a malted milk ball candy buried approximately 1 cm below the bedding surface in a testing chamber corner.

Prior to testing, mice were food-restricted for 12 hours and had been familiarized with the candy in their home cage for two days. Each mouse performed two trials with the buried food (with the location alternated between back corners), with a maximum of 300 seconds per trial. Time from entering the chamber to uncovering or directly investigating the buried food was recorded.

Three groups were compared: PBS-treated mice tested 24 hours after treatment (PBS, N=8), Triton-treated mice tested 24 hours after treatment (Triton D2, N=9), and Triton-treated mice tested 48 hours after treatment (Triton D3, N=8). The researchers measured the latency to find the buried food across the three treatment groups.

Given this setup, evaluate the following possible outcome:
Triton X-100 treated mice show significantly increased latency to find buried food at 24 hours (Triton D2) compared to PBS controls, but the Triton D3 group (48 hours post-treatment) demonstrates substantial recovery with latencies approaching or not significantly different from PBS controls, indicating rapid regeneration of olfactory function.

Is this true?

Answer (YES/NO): YES